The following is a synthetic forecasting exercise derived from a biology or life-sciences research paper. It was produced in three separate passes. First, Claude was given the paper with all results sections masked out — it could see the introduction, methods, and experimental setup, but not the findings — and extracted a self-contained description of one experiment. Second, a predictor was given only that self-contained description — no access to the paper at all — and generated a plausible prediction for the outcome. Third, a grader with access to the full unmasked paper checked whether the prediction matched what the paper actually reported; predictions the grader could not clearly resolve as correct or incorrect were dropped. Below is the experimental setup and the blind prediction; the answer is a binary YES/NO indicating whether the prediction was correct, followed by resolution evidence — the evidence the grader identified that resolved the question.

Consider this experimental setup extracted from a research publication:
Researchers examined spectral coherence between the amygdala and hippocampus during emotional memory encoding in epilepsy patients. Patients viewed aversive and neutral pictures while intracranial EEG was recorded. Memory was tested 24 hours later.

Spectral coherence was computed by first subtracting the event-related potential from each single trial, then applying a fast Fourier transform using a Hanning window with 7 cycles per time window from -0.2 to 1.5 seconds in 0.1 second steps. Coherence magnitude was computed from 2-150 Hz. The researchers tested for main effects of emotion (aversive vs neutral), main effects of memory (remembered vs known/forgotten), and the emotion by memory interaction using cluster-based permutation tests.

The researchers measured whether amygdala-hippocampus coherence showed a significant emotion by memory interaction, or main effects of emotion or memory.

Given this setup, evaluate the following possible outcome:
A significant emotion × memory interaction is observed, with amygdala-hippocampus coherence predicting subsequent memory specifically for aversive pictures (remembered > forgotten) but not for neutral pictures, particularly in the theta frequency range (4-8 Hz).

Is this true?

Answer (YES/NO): NO